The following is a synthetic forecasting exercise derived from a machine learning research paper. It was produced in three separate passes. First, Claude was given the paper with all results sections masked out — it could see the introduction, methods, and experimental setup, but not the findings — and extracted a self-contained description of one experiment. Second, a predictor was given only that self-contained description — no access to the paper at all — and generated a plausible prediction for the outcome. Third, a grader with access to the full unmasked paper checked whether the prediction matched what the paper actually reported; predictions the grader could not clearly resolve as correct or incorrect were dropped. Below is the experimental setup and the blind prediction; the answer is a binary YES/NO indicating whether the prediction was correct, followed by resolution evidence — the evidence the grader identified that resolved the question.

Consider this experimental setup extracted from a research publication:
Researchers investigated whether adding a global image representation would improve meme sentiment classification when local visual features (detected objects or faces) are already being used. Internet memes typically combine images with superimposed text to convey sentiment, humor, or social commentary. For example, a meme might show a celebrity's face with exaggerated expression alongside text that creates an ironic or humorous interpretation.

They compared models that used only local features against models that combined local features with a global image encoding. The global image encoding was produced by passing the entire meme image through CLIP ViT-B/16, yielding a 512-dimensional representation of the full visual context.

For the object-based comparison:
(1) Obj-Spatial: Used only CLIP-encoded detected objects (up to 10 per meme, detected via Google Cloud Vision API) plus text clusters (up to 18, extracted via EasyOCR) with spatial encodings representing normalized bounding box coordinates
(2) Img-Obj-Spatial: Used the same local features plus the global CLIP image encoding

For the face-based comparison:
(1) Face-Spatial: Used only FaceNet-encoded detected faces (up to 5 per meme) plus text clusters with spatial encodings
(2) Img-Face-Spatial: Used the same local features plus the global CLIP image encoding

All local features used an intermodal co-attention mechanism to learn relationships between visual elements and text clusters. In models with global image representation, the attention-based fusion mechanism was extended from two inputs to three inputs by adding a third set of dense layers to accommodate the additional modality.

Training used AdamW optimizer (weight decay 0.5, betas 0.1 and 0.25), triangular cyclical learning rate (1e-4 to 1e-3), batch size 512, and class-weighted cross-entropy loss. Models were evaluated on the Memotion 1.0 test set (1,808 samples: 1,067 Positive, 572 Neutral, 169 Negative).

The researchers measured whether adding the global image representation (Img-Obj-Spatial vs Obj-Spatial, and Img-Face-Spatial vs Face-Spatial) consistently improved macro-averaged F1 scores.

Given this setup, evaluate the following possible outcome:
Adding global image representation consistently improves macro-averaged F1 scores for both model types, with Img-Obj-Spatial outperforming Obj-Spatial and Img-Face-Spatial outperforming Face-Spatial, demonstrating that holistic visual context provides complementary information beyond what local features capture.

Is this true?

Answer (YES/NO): NO